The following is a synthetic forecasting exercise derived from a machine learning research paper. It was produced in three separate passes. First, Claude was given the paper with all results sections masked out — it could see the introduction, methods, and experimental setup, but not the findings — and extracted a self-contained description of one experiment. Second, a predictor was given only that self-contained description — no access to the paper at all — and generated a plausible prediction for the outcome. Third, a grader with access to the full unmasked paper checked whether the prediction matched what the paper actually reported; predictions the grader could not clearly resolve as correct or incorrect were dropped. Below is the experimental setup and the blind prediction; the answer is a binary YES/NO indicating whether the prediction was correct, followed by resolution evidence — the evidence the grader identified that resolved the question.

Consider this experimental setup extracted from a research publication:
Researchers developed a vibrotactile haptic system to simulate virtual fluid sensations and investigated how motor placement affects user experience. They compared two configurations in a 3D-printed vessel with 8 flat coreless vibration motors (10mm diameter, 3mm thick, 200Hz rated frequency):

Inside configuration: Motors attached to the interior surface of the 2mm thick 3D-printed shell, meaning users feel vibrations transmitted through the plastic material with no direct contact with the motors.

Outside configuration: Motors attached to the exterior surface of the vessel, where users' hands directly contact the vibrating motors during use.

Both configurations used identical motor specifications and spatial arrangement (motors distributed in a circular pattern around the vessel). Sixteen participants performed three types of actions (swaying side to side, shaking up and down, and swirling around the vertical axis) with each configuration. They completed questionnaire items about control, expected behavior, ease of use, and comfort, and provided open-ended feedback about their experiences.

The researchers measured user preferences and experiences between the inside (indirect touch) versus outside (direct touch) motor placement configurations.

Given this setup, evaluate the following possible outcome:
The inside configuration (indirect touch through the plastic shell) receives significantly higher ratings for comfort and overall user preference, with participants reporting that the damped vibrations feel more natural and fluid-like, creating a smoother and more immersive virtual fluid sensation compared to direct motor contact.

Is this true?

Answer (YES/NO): NO